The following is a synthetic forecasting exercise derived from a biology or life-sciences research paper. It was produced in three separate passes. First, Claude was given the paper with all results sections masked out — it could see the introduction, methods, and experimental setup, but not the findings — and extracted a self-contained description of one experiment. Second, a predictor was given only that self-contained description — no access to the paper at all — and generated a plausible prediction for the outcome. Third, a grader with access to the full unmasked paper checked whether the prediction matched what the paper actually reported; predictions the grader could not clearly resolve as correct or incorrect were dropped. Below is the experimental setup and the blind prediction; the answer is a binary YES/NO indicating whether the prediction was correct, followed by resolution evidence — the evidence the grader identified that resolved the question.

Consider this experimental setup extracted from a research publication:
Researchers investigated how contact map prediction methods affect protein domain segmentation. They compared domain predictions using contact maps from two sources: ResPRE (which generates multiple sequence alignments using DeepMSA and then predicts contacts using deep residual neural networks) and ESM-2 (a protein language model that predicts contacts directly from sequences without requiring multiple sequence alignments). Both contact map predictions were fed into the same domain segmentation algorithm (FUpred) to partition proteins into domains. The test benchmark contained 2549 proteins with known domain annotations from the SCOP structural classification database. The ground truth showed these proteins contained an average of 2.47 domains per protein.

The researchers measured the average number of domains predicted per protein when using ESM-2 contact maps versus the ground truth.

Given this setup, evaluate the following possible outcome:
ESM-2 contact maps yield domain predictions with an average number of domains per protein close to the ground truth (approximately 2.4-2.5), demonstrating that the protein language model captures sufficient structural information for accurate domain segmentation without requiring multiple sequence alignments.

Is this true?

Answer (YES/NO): NO